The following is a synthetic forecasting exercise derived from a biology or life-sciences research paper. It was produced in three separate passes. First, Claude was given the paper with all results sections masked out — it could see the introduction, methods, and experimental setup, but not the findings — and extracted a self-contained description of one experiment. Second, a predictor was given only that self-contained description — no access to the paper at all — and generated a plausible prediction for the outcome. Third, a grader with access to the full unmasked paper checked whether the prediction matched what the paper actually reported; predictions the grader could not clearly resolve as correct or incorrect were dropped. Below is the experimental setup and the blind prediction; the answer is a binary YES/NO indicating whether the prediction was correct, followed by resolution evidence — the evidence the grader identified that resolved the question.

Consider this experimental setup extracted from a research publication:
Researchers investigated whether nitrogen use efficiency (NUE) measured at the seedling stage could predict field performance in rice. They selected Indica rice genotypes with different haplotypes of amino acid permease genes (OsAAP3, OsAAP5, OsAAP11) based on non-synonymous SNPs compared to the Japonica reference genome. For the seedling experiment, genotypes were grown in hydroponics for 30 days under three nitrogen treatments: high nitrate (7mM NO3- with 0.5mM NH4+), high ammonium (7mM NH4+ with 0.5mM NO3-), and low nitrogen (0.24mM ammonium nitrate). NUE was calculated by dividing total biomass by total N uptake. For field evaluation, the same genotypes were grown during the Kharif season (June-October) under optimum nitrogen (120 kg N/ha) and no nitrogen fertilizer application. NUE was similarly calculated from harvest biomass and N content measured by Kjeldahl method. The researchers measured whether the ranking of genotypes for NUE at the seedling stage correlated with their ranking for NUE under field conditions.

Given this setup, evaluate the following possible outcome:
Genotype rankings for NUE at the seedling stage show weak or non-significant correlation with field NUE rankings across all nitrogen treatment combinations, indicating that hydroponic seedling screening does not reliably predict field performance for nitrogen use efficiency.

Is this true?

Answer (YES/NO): NO